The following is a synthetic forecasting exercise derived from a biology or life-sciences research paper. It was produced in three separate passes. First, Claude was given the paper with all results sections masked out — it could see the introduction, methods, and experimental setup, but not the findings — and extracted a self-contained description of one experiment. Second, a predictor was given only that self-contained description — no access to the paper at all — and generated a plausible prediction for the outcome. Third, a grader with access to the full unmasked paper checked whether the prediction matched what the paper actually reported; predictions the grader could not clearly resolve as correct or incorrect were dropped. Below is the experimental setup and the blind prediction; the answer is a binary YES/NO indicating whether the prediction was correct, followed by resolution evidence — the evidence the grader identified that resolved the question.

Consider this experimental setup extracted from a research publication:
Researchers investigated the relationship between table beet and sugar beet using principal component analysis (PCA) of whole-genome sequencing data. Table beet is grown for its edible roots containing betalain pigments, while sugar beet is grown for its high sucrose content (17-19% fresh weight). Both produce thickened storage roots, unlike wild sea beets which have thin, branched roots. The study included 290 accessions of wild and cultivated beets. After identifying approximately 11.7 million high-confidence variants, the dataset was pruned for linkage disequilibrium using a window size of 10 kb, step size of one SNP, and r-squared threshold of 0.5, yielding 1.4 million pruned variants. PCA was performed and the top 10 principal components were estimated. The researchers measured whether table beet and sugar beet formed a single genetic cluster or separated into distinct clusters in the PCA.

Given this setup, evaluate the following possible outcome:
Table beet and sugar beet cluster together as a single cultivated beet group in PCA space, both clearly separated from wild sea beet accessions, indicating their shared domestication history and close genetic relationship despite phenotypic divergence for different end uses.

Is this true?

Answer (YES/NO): NO